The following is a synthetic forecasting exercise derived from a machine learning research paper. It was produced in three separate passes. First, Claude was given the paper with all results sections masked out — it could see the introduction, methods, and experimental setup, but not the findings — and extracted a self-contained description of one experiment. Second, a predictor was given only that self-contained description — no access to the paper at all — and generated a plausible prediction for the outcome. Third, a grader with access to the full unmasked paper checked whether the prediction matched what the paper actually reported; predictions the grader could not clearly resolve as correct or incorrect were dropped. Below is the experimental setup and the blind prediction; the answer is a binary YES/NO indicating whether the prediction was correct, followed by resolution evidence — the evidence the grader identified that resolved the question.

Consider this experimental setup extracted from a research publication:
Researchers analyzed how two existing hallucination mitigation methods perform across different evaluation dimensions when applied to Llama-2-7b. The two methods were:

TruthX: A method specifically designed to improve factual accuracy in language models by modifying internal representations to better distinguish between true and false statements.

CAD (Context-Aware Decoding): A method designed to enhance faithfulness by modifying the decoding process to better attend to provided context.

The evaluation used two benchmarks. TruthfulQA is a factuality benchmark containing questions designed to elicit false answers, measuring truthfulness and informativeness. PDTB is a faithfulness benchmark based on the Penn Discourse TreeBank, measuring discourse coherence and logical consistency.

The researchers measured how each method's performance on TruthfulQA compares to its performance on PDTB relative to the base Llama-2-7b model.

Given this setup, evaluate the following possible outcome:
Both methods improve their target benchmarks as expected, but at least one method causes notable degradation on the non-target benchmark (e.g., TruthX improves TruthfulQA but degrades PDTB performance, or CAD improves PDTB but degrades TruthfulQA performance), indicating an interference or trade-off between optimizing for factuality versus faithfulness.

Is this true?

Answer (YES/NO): YES